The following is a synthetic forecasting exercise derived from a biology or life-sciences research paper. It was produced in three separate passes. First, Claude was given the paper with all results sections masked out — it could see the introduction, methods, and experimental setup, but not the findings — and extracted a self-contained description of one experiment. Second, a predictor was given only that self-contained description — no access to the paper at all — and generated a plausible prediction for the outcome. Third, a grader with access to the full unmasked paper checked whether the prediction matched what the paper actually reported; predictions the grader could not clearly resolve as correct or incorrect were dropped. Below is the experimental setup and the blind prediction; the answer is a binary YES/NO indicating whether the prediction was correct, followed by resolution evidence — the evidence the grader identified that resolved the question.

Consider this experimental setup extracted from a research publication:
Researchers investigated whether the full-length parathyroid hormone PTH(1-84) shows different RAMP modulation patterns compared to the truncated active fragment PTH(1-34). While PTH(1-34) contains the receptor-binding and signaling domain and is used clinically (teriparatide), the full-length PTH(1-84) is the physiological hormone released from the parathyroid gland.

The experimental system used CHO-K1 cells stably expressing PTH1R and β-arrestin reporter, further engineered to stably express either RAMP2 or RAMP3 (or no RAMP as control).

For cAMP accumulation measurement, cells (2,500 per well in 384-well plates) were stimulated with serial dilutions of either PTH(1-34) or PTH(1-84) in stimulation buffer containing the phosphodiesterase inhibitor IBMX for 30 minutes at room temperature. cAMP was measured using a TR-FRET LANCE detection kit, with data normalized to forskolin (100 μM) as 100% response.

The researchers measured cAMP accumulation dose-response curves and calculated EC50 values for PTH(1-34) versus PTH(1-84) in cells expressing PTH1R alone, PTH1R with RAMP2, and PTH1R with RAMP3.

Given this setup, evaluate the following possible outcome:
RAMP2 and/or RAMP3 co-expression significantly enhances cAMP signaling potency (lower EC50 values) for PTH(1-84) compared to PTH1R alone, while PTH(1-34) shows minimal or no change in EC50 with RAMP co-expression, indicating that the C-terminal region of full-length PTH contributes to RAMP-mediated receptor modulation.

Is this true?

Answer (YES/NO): NO